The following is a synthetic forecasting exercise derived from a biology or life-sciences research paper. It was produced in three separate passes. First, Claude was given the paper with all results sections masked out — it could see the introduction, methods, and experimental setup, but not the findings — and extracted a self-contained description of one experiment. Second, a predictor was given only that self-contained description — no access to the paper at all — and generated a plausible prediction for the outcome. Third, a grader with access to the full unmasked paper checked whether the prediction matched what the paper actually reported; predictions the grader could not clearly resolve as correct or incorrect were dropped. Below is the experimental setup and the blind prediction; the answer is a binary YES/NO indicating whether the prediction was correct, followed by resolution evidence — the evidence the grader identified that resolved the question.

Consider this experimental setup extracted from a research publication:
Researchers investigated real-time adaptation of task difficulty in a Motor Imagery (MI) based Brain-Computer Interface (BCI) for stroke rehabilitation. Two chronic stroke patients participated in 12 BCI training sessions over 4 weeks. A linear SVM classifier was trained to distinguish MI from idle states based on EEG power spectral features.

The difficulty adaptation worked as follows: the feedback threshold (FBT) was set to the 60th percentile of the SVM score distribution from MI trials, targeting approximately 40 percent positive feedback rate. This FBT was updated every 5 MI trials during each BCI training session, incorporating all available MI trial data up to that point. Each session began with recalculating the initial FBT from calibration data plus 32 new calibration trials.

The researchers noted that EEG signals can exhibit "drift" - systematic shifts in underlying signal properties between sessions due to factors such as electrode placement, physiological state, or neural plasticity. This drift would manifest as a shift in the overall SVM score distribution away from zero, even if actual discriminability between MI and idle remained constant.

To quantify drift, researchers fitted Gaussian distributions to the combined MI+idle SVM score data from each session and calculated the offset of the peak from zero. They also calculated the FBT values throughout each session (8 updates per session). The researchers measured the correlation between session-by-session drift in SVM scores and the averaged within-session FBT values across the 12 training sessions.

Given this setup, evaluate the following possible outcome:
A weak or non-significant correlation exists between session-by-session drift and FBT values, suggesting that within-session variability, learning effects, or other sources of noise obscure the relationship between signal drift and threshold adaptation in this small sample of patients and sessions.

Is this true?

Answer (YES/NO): NO